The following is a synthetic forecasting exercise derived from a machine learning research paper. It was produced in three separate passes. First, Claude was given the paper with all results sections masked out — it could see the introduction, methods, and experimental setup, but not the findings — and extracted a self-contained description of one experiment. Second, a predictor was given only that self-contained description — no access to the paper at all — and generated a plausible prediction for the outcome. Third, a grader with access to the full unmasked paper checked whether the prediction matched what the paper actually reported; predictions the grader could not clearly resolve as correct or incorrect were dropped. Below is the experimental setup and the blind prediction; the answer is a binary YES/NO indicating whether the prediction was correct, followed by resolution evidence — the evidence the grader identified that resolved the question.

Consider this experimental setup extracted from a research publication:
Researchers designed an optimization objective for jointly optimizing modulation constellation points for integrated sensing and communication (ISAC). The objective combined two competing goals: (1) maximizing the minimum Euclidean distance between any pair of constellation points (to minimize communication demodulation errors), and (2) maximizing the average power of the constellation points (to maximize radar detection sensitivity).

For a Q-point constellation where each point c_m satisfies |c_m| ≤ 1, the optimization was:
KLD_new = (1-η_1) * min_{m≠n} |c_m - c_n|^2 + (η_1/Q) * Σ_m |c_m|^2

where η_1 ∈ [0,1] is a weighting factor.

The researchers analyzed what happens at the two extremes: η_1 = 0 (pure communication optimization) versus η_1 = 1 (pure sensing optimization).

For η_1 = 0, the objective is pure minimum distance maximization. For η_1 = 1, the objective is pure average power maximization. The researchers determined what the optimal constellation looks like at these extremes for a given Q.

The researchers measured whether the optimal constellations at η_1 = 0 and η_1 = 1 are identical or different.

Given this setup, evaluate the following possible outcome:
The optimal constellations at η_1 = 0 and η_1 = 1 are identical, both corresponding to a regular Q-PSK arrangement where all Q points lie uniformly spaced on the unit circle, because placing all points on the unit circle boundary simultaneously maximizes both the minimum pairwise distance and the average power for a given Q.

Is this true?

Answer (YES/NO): NO